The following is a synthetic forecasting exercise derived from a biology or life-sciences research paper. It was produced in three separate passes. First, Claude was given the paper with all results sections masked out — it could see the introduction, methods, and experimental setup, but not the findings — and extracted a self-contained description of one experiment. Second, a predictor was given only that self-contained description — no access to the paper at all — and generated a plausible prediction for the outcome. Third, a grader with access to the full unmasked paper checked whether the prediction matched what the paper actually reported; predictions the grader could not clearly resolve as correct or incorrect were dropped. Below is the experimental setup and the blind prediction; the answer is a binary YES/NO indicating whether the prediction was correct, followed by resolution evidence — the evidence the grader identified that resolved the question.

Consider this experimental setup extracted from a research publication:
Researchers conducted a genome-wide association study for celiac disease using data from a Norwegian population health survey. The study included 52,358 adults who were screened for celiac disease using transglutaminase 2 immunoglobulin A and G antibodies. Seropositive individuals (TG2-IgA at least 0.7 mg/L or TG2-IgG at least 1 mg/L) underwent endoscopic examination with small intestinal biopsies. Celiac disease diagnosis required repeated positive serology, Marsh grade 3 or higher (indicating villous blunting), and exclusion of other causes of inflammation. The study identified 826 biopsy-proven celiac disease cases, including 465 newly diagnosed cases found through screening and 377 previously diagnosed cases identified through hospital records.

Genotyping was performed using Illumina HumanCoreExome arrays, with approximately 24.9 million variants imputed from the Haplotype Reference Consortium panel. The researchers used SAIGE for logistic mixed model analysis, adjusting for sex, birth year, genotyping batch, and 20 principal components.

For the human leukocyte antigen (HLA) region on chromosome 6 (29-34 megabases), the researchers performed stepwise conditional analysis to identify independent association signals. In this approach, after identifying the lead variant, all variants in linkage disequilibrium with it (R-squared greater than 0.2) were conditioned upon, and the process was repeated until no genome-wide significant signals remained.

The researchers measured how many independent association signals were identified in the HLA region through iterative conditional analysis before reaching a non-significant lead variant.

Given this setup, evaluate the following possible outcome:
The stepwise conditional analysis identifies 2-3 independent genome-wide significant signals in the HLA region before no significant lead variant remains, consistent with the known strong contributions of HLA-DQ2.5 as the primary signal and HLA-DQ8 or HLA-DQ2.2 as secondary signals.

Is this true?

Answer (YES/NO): NO